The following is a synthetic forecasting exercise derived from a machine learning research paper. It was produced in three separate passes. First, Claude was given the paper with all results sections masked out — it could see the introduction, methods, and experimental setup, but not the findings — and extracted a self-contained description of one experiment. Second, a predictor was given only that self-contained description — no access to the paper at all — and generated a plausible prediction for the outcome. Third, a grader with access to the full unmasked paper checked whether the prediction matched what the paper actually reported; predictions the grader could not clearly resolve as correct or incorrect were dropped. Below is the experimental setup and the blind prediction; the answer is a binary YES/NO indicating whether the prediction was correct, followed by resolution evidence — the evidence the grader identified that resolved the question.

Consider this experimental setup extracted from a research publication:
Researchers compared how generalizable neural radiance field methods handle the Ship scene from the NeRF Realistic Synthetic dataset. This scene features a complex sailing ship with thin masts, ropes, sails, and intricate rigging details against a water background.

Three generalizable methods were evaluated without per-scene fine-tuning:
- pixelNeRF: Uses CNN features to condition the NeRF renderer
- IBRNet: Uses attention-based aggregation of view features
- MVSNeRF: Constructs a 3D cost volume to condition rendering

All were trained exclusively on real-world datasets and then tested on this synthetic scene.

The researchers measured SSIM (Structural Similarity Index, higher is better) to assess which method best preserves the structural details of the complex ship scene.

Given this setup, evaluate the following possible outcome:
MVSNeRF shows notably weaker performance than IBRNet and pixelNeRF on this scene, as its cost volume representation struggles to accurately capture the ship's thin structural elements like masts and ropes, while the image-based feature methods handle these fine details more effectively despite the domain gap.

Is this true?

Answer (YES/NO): NO